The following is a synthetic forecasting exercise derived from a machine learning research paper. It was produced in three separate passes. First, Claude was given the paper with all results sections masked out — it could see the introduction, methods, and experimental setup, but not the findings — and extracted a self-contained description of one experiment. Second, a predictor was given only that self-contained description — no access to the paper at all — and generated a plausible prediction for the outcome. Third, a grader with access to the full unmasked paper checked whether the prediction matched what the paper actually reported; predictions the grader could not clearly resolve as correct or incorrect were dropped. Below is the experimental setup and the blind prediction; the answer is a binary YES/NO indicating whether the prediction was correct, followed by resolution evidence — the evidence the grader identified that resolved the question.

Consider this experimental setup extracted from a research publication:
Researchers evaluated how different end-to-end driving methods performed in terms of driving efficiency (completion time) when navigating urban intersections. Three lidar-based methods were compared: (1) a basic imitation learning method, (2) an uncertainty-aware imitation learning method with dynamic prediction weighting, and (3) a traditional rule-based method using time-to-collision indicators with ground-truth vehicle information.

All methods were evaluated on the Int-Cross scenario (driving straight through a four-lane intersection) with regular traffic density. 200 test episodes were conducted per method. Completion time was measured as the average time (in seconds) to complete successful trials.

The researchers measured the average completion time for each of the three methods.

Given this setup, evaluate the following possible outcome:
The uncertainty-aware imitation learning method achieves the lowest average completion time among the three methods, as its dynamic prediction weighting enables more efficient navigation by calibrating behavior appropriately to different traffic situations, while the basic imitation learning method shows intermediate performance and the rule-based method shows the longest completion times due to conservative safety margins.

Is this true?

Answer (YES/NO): NO